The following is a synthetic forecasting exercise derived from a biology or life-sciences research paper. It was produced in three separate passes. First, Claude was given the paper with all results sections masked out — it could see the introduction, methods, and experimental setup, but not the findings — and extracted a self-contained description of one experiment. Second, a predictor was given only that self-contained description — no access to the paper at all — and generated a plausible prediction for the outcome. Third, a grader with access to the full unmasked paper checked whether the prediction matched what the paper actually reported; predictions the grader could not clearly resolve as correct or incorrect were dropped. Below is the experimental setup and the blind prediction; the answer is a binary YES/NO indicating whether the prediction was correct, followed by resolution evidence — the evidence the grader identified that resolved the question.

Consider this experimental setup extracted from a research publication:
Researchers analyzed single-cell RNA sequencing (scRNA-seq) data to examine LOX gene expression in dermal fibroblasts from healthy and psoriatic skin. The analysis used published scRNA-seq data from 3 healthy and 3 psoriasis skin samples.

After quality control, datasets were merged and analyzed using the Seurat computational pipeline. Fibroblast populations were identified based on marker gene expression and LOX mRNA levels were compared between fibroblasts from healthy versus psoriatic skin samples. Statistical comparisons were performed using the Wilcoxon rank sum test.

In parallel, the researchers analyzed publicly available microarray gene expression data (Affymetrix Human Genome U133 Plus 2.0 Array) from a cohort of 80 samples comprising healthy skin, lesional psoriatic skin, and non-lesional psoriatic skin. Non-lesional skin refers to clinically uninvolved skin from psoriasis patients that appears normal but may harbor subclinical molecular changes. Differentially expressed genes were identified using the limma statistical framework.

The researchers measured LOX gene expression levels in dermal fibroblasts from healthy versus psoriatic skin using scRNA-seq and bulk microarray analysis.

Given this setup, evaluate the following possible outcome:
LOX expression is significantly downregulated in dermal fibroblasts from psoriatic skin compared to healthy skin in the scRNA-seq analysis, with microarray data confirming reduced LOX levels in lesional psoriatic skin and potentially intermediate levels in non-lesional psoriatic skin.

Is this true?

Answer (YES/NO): NO